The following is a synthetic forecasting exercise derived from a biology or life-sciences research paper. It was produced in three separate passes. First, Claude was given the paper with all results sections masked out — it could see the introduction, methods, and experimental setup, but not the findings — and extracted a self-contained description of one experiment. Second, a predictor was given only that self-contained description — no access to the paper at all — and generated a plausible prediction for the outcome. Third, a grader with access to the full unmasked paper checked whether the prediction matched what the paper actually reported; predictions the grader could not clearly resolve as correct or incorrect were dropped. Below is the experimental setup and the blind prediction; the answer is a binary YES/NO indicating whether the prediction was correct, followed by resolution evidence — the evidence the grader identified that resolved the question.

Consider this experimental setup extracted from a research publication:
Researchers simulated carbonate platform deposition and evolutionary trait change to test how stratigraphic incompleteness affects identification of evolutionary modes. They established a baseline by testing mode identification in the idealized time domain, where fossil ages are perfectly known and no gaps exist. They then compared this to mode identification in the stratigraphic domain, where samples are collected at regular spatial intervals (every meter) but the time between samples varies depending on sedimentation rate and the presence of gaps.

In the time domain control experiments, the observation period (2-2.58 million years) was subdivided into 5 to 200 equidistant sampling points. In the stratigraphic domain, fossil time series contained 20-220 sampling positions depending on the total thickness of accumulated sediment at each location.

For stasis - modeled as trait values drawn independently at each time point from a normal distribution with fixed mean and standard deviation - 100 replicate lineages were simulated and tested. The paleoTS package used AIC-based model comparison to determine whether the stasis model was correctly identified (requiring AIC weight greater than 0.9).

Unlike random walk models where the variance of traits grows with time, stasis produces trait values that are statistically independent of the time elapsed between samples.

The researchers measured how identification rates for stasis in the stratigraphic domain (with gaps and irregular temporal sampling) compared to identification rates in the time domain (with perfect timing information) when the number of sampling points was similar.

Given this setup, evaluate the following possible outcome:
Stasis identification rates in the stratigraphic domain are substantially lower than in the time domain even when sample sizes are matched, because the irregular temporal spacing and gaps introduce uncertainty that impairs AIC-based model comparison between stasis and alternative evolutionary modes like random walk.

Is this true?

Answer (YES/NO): NO